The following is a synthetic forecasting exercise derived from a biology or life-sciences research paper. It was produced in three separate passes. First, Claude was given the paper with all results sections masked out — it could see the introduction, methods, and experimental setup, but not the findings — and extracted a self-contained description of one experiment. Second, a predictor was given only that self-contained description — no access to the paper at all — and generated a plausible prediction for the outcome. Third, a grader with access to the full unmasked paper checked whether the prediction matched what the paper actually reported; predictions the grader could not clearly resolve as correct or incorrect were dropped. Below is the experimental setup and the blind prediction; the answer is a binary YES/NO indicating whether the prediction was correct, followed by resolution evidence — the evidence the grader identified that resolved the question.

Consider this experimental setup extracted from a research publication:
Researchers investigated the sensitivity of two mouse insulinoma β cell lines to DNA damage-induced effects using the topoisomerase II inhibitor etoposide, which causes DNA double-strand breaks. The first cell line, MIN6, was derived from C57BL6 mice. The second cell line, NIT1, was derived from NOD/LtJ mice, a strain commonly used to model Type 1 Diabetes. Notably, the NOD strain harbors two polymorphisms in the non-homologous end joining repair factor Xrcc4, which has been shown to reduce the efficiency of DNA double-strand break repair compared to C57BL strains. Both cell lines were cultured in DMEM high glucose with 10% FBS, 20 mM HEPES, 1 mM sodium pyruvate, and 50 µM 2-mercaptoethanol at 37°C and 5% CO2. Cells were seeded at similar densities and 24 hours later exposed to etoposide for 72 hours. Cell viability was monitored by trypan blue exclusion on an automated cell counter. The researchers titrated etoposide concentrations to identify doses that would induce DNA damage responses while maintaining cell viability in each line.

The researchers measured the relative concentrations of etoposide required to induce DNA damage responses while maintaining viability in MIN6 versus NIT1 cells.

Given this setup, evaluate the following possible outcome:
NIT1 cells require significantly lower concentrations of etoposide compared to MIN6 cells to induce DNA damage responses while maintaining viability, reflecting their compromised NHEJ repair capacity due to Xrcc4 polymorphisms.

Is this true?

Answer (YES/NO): YES